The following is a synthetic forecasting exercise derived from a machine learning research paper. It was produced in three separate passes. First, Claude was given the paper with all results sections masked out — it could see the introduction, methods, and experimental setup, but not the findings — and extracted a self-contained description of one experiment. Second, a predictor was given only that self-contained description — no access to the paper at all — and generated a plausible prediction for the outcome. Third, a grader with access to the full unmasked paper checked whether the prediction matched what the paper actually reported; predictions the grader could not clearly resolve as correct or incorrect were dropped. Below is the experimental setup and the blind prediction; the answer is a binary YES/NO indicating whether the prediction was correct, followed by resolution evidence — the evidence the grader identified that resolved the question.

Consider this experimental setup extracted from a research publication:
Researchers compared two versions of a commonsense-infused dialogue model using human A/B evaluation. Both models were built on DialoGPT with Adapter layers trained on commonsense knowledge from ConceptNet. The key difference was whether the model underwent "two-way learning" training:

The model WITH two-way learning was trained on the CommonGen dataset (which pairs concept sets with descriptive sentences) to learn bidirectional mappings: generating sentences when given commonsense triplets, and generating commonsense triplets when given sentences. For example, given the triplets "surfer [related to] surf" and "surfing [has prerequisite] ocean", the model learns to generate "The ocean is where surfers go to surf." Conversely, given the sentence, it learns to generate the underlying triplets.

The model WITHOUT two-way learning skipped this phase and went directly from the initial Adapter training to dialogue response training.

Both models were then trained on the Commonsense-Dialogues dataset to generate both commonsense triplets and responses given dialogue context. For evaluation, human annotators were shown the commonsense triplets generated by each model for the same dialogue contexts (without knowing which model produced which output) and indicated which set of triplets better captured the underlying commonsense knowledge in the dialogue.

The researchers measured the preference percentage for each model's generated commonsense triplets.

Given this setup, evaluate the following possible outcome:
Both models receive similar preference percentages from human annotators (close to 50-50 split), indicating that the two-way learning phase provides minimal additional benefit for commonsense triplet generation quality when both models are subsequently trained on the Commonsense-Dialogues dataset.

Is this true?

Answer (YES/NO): NO